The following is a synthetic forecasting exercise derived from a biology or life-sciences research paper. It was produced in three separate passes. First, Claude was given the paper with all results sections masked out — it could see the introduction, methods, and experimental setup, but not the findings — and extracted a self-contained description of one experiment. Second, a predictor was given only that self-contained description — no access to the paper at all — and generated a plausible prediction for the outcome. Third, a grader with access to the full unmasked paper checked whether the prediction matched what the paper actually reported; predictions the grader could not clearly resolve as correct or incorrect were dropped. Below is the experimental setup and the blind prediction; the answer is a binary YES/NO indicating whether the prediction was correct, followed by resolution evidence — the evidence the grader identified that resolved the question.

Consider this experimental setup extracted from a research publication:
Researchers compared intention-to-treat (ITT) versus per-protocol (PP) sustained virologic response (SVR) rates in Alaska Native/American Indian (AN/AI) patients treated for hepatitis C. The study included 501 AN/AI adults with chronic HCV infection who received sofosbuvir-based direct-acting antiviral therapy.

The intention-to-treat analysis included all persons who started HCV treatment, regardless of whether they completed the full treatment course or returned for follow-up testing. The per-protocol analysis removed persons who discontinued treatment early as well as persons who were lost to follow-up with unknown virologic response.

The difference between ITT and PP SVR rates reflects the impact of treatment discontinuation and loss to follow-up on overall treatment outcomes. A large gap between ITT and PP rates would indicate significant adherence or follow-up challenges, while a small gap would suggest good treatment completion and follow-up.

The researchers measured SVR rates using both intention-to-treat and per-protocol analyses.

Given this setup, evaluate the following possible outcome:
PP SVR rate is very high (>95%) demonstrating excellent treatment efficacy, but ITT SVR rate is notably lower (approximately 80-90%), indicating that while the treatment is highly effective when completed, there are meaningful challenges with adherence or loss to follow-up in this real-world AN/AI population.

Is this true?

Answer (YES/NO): NO